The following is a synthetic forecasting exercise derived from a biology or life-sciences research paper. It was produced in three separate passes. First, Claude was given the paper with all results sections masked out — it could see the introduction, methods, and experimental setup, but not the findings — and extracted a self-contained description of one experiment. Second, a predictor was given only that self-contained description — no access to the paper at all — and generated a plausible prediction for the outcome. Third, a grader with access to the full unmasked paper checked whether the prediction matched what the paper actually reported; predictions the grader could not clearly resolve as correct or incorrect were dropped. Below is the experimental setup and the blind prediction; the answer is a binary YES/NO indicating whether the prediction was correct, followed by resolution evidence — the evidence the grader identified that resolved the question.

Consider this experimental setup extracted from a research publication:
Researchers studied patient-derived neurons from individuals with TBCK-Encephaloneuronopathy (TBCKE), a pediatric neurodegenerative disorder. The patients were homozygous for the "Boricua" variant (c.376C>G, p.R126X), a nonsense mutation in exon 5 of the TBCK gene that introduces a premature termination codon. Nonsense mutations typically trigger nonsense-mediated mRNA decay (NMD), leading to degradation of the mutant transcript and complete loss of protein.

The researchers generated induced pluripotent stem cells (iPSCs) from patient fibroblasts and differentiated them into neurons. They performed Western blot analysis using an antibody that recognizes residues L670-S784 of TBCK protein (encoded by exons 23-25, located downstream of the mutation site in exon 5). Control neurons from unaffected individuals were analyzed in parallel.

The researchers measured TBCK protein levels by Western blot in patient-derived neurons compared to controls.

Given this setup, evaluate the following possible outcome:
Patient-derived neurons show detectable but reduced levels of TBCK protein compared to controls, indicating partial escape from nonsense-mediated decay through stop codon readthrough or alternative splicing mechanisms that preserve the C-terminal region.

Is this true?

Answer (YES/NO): YES